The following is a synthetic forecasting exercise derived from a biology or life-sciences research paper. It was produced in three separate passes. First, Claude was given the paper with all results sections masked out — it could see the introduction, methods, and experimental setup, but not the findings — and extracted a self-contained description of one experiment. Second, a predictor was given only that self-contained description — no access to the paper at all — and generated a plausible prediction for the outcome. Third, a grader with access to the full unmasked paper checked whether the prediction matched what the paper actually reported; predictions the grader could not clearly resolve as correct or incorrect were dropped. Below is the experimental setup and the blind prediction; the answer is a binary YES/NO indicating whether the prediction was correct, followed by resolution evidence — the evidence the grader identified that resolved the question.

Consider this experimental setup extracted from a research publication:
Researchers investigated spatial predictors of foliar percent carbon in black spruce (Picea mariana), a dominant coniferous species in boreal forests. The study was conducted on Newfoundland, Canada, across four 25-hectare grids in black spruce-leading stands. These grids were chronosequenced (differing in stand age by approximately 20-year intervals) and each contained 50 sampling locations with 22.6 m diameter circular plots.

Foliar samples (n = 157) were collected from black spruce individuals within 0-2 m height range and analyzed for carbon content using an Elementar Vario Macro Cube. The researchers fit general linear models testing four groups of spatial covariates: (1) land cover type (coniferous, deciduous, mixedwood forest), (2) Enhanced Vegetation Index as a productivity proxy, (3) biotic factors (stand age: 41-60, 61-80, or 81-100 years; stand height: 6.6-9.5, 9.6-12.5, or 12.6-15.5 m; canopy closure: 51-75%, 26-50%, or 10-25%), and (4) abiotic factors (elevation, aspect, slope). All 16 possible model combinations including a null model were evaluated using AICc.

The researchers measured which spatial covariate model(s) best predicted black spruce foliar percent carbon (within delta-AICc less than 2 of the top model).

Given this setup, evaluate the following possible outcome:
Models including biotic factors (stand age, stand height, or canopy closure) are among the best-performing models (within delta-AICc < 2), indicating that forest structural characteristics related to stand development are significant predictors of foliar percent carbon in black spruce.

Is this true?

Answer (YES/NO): YES